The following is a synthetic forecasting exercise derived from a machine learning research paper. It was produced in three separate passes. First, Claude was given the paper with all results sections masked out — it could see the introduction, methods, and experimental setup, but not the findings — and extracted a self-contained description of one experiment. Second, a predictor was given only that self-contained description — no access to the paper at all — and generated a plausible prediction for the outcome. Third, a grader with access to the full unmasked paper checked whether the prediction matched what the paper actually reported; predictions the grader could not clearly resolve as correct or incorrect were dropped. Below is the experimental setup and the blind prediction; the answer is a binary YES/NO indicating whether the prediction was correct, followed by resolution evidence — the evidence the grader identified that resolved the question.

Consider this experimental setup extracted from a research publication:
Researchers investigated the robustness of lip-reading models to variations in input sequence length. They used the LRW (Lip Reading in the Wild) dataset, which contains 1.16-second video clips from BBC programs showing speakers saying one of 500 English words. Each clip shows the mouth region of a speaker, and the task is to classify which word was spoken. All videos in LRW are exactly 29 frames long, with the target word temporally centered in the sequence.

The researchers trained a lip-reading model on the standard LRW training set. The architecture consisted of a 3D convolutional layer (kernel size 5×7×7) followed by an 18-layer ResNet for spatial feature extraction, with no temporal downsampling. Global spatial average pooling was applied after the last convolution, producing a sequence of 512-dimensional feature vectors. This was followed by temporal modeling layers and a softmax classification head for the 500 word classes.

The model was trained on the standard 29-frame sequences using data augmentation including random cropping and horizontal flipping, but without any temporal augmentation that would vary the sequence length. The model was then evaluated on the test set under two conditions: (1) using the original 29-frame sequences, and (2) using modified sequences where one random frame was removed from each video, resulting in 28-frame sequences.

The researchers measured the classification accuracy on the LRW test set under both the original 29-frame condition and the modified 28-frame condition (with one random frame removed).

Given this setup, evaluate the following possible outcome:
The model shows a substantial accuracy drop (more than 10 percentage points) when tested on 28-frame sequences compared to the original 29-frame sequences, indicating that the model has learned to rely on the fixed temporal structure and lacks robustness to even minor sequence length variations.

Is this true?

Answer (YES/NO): NO